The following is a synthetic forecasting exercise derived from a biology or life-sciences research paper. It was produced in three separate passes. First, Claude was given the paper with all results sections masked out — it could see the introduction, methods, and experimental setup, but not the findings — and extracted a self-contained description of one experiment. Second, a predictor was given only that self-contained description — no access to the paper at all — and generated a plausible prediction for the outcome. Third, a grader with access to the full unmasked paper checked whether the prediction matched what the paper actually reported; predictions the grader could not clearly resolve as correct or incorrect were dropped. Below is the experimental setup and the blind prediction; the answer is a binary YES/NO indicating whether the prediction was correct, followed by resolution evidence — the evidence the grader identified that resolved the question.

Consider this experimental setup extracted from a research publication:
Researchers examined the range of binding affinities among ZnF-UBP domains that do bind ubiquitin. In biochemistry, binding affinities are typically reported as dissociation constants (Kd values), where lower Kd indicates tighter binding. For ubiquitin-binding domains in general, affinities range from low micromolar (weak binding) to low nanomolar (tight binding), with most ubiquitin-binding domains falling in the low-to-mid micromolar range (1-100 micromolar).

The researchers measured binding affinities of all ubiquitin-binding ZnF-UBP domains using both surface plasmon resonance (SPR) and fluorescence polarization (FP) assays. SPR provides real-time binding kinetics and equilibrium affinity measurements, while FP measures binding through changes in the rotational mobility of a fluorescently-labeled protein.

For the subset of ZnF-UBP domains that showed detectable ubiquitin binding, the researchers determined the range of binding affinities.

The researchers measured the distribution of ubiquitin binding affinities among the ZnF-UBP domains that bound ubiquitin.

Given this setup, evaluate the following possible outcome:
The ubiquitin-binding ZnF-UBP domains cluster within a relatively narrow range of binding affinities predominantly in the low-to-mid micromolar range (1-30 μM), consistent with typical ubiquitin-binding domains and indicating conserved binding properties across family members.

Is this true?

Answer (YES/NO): NO